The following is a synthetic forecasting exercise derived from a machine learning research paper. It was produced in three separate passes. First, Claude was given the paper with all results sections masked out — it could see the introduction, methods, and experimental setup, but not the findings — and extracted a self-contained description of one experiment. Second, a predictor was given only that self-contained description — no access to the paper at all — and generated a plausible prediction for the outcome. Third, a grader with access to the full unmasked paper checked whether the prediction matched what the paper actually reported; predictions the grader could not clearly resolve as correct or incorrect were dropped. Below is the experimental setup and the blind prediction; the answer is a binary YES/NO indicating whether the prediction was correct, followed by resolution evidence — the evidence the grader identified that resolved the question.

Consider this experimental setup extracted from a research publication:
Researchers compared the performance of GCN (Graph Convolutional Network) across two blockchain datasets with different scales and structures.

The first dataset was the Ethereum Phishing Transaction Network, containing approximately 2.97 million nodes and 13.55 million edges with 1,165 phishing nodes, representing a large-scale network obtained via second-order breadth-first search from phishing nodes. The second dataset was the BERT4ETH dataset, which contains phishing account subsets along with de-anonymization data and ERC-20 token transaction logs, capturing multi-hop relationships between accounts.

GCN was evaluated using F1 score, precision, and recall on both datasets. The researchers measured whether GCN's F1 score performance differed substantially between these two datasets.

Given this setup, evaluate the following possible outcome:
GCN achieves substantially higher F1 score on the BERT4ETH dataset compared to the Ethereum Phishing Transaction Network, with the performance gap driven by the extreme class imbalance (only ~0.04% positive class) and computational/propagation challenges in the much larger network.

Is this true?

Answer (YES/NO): YES